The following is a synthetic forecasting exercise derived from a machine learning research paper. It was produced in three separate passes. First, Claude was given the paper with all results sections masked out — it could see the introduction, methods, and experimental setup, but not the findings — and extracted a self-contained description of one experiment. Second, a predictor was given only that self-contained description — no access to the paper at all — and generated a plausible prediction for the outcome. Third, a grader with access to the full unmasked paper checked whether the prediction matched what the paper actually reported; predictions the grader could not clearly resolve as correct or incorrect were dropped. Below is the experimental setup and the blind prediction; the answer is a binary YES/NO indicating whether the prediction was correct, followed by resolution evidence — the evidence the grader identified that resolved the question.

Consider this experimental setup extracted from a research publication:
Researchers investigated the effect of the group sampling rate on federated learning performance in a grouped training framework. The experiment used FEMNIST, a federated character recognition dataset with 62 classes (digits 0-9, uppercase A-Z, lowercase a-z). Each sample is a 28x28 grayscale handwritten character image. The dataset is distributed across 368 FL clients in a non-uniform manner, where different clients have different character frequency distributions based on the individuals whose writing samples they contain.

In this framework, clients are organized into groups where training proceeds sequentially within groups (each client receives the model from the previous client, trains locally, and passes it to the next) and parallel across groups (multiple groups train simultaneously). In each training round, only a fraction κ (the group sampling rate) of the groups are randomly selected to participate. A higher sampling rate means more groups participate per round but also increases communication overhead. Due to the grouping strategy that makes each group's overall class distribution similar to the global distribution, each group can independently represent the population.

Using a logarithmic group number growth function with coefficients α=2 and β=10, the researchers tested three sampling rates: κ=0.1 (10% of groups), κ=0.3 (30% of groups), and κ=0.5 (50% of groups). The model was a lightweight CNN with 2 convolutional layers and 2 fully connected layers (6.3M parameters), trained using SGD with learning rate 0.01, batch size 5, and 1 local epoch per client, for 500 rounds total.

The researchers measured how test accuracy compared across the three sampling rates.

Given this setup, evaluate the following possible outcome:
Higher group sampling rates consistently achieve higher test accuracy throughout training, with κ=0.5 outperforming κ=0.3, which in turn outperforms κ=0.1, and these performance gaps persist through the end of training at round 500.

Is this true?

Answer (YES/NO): NO